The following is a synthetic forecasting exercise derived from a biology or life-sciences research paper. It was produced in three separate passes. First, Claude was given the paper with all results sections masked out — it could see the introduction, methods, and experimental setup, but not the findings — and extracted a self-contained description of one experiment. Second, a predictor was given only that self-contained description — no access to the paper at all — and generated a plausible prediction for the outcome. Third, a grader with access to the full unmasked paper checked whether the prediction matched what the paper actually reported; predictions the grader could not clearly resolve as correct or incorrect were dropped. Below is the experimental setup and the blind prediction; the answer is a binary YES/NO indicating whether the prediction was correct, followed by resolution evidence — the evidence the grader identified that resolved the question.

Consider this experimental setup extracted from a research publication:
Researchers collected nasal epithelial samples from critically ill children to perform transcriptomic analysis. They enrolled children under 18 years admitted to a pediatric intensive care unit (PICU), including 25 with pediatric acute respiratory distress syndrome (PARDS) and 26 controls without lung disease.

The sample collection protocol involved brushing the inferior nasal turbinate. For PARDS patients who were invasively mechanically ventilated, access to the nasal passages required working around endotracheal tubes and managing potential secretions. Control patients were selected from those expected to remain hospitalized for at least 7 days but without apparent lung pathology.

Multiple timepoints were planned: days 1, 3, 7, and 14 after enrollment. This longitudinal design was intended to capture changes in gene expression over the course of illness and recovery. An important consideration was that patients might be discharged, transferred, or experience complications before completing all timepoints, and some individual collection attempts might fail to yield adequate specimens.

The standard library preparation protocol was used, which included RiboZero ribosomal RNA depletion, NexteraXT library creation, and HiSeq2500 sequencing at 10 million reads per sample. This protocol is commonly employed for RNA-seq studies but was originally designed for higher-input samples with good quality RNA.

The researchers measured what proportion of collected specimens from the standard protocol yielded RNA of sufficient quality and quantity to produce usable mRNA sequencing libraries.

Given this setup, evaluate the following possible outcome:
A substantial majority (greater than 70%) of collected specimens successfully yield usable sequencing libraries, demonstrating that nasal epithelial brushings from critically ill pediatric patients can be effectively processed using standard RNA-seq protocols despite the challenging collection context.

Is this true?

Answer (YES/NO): NO